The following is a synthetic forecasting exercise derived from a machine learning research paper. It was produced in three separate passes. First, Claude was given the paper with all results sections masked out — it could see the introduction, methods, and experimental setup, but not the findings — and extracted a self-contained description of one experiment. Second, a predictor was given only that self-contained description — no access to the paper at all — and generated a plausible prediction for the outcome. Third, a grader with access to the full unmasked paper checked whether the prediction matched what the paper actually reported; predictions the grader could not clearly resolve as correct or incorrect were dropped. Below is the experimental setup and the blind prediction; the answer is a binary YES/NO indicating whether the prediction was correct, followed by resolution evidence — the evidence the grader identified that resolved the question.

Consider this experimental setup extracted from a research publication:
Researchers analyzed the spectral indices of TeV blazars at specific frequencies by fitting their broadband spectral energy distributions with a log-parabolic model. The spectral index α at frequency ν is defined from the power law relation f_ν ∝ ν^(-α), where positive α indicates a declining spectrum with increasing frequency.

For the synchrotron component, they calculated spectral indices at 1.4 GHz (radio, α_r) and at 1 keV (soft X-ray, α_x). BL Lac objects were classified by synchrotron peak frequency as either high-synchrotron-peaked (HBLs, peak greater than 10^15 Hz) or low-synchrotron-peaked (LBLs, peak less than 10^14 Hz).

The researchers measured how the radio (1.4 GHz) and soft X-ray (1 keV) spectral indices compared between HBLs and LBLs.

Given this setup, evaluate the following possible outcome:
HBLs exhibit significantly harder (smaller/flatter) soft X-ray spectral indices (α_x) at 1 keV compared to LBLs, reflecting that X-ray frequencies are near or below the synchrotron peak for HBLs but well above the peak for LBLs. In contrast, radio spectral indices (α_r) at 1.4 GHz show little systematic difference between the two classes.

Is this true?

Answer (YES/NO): YES